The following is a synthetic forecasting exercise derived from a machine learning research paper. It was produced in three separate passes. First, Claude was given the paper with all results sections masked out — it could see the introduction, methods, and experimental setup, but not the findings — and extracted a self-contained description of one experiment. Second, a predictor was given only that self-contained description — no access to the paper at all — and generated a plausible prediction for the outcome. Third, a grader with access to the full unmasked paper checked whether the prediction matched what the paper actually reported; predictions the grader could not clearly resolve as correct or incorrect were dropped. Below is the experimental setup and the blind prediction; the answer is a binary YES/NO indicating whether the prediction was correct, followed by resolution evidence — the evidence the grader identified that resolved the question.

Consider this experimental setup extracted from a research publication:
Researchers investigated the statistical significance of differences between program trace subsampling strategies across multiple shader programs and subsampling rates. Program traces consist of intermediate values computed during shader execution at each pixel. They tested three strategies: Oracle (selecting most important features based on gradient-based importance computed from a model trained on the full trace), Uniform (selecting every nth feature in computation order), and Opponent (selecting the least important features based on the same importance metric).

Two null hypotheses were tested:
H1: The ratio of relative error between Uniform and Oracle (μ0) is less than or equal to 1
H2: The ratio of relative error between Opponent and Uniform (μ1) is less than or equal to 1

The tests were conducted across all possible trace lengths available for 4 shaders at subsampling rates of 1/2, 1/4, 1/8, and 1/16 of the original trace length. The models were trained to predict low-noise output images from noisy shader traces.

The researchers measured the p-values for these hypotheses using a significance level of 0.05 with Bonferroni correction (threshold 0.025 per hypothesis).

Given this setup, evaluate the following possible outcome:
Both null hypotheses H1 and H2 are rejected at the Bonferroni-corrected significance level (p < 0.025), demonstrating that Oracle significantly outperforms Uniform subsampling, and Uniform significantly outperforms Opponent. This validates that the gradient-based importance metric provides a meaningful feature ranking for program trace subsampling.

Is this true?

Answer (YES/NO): YES